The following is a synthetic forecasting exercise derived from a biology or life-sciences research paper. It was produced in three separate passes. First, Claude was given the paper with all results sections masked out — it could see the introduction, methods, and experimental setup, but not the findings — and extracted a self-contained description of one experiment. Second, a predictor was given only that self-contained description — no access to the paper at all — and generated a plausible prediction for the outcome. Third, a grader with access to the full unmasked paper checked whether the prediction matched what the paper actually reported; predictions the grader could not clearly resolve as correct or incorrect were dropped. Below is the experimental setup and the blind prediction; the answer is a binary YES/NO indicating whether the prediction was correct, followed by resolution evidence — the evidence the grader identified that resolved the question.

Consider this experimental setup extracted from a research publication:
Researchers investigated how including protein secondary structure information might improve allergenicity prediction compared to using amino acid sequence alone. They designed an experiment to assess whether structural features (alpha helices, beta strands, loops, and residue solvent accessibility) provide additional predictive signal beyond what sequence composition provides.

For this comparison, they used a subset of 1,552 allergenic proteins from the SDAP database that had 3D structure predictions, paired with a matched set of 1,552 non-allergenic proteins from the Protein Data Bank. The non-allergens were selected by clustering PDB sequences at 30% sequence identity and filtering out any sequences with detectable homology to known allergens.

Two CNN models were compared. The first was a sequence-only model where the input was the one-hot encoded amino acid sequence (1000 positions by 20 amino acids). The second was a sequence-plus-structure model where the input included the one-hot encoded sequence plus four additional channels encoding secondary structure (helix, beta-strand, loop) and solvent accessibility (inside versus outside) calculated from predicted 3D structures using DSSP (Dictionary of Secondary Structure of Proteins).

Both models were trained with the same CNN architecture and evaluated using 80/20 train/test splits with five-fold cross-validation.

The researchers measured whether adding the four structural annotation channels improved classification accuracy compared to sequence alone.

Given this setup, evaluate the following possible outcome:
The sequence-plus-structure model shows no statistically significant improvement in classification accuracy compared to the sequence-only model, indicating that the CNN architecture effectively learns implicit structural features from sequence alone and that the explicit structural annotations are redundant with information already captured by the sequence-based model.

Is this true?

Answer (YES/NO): NO